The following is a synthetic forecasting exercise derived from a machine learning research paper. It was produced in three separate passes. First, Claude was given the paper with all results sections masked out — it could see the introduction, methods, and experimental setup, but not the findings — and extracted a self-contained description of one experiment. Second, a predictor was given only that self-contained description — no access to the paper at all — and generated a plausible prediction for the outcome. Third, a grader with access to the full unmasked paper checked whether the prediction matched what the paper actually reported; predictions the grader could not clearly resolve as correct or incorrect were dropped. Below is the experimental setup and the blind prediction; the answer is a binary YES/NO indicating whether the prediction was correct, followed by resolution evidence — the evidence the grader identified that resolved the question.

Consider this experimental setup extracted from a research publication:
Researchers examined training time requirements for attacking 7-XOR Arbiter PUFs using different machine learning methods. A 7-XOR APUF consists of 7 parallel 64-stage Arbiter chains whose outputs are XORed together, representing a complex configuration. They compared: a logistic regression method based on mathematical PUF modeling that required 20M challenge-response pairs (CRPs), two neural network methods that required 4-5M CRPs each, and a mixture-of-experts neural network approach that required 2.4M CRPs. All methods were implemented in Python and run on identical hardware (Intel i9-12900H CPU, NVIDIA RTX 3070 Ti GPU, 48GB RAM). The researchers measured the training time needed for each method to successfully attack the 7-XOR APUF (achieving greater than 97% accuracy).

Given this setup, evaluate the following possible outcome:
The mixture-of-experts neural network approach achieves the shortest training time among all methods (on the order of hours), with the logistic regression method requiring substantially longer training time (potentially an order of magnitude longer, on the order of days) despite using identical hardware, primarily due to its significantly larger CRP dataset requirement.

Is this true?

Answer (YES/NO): NO